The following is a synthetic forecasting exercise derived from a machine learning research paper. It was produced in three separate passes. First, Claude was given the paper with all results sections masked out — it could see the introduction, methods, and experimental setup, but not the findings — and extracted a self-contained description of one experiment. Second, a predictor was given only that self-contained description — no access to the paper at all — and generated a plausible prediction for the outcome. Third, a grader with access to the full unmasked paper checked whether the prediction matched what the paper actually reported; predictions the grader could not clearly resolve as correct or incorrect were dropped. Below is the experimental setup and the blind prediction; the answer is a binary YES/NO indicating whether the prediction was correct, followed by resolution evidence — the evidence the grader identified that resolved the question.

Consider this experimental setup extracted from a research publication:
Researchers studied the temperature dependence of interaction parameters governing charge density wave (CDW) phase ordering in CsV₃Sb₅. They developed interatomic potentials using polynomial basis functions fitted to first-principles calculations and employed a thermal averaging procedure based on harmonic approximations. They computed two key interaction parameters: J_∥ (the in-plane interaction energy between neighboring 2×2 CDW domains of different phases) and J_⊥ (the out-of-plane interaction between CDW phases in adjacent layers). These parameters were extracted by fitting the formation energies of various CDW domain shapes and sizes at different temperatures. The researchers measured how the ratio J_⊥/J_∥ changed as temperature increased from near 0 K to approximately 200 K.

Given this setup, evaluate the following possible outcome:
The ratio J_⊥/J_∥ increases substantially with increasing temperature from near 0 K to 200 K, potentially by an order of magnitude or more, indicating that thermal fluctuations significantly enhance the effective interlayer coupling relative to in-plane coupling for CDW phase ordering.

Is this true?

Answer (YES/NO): YES